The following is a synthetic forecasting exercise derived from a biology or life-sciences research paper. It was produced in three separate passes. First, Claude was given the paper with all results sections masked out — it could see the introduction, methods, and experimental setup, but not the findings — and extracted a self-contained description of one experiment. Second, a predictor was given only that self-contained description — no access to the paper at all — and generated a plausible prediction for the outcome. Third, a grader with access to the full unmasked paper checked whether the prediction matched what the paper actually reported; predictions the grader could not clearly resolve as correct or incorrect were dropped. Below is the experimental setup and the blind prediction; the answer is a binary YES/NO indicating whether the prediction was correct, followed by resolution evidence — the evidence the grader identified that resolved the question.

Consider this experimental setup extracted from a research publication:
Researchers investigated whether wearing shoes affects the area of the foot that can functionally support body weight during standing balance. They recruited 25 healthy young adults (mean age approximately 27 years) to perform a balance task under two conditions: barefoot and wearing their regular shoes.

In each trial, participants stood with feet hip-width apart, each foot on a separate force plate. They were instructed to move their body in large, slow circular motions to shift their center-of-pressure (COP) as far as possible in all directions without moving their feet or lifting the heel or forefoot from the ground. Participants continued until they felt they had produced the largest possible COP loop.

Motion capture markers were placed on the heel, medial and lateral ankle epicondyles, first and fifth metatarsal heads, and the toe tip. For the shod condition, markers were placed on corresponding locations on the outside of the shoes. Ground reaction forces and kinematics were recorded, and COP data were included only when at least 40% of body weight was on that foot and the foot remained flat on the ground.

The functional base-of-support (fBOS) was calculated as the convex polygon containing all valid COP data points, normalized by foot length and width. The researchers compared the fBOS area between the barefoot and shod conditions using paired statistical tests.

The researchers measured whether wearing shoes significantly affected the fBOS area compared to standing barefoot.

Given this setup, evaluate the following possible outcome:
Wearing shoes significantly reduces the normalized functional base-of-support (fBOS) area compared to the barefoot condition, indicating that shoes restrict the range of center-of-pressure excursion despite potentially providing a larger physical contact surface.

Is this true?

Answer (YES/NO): NO